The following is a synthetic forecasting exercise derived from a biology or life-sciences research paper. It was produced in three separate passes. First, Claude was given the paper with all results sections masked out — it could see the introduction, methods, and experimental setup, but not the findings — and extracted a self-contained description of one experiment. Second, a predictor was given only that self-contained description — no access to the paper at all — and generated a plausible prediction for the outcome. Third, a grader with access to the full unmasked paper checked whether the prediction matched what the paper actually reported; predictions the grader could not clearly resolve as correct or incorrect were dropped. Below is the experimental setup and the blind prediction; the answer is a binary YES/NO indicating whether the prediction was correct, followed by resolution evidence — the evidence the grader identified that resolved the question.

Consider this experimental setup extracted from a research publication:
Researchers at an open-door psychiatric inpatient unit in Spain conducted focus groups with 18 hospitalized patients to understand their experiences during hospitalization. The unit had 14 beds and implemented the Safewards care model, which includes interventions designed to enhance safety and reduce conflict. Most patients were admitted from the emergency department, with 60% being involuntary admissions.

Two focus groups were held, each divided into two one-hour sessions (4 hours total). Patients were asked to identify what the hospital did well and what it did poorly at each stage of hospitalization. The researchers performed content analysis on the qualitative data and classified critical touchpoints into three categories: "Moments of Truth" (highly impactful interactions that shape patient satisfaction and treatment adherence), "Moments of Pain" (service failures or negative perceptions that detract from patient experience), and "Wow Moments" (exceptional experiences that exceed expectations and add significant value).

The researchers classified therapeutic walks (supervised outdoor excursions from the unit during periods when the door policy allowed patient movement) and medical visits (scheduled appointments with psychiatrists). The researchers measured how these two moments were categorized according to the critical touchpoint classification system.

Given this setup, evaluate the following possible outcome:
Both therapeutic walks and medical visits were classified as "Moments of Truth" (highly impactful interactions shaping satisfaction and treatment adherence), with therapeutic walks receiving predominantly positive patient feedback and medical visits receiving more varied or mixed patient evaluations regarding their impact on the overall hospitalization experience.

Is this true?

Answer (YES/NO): NO